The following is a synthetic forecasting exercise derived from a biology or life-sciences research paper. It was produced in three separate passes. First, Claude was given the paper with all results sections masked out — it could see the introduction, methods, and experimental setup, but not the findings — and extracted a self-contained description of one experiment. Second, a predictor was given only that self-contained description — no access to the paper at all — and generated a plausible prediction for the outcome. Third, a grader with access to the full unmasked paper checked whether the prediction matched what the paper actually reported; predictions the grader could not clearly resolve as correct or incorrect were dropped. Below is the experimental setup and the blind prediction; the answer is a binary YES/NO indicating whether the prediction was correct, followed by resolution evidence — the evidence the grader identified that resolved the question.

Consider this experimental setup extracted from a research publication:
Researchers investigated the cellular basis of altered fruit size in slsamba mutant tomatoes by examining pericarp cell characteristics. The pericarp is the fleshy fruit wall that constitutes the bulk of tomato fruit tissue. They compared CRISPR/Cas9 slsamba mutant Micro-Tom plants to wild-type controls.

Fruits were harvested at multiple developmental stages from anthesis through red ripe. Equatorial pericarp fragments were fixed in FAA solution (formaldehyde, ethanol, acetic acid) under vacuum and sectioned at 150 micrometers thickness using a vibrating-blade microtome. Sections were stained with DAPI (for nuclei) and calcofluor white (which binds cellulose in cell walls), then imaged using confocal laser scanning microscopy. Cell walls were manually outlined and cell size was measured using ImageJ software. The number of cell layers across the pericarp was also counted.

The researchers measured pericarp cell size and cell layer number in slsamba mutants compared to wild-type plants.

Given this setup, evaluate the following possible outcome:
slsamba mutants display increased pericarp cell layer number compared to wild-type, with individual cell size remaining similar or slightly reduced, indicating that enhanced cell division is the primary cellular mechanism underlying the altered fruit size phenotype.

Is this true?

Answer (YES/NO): YES